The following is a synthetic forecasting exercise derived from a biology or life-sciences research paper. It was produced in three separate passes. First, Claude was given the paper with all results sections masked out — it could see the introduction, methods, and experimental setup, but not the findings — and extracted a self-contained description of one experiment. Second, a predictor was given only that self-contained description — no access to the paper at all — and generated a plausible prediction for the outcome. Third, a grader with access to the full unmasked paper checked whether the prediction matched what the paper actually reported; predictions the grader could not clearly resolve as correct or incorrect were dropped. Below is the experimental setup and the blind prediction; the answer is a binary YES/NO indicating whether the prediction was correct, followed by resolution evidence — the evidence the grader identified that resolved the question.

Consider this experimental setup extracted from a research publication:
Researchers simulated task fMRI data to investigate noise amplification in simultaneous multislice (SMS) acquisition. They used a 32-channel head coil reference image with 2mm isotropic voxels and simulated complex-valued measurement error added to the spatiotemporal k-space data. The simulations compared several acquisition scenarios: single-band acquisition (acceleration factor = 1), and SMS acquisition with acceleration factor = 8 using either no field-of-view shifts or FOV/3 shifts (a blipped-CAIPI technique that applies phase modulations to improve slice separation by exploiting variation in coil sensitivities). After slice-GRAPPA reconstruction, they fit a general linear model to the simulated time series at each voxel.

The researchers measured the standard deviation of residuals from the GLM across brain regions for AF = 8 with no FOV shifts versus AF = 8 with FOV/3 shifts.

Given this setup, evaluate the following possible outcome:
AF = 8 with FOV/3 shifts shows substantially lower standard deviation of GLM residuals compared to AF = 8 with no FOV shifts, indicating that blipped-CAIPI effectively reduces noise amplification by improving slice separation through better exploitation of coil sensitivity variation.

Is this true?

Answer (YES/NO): YES